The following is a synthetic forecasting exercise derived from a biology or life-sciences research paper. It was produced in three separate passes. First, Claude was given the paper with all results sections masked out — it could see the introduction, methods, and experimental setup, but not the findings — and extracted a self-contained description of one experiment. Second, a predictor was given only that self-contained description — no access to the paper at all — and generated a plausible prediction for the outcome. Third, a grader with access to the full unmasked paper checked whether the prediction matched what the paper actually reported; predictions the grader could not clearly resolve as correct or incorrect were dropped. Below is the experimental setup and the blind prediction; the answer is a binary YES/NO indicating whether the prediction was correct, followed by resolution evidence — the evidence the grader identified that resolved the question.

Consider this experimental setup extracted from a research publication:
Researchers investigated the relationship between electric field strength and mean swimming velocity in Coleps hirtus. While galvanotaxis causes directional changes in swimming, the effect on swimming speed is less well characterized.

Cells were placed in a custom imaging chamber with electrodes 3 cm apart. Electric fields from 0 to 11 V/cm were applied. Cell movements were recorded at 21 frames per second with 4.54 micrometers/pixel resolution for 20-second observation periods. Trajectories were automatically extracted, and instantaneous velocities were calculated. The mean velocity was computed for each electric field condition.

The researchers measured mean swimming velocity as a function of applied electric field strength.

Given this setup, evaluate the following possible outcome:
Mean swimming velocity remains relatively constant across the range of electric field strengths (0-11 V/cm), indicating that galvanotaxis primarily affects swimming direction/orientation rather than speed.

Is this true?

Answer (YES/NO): YES